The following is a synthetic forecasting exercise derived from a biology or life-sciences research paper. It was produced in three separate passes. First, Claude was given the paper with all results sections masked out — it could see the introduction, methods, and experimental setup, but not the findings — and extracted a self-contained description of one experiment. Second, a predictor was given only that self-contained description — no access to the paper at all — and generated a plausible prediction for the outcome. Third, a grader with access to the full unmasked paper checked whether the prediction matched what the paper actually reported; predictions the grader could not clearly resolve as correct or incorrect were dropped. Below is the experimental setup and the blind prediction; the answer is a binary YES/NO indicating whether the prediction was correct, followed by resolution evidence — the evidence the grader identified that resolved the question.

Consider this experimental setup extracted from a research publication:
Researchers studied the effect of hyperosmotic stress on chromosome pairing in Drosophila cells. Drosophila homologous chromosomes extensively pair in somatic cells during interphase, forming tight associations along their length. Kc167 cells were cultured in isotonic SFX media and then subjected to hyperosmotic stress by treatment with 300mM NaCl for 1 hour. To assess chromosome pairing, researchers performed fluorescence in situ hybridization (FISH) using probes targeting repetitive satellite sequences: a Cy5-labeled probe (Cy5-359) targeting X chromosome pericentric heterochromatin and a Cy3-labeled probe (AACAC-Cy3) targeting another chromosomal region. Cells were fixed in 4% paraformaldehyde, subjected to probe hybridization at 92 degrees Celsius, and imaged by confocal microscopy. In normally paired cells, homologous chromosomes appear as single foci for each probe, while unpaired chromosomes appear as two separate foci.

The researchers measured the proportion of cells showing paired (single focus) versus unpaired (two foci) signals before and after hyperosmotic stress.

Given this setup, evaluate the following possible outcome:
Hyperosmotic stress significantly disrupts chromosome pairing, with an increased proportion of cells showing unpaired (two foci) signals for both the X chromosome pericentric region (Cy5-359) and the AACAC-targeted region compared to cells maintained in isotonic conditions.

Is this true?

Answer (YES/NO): YES